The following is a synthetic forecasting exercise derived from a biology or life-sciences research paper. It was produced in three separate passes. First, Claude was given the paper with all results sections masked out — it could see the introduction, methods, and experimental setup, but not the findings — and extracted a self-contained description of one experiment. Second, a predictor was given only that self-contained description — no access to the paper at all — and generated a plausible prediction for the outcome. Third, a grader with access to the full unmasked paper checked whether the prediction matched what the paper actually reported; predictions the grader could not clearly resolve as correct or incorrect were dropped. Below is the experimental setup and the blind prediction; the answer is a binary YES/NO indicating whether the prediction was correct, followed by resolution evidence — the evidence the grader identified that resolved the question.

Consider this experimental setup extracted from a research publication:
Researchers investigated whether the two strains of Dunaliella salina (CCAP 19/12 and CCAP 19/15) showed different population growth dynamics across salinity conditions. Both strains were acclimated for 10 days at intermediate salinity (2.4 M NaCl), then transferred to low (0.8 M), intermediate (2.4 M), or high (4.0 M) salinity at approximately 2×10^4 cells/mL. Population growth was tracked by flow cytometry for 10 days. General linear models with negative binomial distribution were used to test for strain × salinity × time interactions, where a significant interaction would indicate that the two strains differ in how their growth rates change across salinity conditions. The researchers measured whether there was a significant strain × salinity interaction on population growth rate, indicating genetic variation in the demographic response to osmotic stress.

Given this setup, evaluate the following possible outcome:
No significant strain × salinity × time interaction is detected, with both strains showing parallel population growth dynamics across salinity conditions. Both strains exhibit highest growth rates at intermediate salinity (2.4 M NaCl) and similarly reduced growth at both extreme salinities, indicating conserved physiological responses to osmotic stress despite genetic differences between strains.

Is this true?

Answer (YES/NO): NO